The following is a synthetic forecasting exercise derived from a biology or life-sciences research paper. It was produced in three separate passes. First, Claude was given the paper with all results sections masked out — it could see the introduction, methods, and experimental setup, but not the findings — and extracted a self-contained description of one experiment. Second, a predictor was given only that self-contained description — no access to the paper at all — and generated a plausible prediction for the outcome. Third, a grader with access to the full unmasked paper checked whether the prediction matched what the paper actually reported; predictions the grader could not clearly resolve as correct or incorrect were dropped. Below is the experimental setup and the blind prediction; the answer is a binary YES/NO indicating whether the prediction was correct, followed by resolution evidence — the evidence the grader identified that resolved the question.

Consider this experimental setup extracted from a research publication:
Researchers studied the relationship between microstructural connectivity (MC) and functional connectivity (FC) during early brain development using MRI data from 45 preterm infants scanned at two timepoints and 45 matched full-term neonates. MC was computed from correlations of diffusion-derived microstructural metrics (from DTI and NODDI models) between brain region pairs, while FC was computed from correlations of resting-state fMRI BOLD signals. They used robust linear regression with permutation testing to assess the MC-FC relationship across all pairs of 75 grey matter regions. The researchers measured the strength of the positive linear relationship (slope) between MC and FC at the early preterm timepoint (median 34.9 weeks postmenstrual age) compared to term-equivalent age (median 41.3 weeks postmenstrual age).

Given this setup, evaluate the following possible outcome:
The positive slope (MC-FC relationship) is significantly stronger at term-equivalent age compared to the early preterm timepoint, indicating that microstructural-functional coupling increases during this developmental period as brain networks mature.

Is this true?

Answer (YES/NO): NO